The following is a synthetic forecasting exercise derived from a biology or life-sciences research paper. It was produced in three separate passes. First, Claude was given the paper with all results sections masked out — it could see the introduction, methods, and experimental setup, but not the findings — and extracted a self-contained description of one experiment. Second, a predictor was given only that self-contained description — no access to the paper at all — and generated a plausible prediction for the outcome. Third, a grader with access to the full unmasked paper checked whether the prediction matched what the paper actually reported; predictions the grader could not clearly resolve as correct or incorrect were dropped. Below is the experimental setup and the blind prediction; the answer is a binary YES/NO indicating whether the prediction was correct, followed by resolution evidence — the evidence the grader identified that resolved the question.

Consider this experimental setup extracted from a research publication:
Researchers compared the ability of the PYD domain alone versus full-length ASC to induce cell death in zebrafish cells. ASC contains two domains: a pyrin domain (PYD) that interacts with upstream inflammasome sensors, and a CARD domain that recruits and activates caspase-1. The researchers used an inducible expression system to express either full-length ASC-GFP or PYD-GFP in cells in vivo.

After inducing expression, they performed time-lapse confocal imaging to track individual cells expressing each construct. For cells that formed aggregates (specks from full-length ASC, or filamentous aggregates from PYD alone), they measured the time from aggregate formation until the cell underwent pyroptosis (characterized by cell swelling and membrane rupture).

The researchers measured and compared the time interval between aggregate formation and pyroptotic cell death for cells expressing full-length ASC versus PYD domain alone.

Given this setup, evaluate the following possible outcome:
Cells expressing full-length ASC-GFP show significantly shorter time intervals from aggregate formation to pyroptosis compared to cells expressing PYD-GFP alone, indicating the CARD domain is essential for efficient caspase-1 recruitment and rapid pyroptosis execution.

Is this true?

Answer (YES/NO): YES